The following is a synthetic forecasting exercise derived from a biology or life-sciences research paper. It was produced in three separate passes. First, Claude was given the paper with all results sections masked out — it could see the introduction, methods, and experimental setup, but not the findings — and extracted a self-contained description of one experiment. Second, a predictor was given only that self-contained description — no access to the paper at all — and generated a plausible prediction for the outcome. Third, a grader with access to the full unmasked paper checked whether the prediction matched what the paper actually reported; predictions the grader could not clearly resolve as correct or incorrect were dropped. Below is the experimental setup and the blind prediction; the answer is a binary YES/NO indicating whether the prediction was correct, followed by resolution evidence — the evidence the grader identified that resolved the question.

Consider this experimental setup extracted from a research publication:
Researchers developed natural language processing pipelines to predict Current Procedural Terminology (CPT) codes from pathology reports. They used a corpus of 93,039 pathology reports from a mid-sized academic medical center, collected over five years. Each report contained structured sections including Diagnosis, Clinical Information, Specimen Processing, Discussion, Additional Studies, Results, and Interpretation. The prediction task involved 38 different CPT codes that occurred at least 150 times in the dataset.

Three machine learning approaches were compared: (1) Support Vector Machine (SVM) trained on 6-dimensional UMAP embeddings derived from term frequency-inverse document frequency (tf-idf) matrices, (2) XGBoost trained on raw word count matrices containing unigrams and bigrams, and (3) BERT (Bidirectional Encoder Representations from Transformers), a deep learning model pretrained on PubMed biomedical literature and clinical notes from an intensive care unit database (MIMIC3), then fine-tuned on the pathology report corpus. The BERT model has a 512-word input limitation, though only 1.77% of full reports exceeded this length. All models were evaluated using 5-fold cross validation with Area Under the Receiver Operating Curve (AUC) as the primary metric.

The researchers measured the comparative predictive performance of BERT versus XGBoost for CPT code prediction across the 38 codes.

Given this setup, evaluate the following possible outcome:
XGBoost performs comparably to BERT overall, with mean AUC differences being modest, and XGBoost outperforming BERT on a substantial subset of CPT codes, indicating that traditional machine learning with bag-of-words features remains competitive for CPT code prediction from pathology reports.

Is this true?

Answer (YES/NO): NO